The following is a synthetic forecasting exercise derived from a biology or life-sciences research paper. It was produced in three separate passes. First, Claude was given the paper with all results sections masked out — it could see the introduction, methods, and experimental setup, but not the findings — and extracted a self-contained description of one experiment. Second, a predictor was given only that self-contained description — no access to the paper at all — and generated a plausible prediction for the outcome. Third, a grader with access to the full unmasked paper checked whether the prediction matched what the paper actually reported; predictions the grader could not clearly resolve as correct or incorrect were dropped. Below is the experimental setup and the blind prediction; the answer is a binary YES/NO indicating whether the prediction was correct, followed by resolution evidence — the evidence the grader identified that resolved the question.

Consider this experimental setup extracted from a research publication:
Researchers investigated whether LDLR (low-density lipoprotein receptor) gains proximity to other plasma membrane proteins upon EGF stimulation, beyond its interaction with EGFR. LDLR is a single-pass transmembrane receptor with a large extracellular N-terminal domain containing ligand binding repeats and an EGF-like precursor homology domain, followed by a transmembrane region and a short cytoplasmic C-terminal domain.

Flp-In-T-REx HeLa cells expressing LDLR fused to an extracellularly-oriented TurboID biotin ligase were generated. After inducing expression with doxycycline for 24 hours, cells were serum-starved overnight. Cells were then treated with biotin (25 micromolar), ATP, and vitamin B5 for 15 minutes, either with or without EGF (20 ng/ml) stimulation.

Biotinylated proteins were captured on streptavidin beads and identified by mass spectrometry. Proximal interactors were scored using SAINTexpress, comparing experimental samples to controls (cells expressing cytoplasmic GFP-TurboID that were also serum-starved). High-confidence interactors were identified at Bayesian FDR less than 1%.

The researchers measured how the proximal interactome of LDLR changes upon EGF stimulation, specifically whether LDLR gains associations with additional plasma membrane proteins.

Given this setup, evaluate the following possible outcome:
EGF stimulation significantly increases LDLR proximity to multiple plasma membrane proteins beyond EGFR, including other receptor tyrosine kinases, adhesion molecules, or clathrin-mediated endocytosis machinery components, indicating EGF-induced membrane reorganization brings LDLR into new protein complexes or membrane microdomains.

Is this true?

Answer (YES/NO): NO